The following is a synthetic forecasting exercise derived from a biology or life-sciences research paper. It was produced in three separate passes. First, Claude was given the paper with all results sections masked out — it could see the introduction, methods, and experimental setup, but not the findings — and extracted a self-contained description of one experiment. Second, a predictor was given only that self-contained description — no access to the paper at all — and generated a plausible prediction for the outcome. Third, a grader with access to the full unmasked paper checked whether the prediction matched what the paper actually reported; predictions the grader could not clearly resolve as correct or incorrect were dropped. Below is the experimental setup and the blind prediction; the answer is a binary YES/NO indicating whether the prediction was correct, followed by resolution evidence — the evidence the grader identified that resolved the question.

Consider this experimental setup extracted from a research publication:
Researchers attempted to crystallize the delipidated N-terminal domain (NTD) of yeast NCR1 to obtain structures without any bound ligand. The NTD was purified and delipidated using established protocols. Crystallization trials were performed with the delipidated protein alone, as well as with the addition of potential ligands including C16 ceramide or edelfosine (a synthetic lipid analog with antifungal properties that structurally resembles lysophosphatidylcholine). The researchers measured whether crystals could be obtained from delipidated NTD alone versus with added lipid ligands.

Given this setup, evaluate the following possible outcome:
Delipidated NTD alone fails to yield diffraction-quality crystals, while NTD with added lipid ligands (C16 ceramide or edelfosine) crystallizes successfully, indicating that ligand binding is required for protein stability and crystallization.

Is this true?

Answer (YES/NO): YES